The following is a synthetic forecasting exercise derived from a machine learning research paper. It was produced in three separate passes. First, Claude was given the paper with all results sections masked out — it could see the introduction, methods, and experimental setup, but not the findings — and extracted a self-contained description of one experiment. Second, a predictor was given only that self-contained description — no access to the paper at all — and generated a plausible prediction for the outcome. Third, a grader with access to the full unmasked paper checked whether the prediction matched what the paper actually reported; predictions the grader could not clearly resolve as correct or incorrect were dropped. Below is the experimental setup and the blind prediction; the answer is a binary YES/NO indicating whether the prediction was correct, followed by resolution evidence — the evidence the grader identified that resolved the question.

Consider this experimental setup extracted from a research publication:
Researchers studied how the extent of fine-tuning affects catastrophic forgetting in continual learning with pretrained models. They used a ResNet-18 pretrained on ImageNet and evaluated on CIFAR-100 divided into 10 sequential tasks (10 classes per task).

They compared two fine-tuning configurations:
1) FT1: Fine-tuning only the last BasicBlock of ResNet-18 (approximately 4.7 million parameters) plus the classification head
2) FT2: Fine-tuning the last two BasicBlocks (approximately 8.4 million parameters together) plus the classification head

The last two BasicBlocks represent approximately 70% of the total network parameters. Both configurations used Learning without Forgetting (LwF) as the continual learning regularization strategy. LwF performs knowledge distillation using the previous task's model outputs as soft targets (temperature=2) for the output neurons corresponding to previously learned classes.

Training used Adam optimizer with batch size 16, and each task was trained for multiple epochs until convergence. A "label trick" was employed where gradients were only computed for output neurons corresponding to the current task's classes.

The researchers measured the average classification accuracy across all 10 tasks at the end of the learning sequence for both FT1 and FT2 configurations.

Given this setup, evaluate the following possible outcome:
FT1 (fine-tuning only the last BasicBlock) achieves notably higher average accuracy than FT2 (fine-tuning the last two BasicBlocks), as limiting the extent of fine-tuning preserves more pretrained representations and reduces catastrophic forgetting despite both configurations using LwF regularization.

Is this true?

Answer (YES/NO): NO